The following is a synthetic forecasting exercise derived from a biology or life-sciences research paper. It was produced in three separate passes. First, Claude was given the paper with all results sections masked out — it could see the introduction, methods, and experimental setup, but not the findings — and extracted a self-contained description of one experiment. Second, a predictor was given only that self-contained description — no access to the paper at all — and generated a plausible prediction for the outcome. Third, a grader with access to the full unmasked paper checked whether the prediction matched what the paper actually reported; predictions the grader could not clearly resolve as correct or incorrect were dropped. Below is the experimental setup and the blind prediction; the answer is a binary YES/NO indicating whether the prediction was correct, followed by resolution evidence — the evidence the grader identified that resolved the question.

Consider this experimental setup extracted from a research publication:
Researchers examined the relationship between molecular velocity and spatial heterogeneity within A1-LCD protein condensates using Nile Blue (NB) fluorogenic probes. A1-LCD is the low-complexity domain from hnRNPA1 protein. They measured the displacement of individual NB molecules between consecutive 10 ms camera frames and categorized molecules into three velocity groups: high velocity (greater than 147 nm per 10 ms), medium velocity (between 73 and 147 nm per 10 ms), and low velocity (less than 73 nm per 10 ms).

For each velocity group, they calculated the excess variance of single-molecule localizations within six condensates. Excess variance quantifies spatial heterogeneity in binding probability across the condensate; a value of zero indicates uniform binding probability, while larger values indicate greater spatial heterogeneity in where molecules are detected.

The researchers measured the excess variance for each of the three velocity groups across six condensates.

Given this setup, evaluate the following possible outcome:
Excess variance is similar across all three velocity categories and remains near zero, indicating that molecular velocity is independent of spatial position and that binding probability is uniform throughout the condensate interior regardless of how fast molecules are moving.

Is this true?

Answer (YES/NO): NO